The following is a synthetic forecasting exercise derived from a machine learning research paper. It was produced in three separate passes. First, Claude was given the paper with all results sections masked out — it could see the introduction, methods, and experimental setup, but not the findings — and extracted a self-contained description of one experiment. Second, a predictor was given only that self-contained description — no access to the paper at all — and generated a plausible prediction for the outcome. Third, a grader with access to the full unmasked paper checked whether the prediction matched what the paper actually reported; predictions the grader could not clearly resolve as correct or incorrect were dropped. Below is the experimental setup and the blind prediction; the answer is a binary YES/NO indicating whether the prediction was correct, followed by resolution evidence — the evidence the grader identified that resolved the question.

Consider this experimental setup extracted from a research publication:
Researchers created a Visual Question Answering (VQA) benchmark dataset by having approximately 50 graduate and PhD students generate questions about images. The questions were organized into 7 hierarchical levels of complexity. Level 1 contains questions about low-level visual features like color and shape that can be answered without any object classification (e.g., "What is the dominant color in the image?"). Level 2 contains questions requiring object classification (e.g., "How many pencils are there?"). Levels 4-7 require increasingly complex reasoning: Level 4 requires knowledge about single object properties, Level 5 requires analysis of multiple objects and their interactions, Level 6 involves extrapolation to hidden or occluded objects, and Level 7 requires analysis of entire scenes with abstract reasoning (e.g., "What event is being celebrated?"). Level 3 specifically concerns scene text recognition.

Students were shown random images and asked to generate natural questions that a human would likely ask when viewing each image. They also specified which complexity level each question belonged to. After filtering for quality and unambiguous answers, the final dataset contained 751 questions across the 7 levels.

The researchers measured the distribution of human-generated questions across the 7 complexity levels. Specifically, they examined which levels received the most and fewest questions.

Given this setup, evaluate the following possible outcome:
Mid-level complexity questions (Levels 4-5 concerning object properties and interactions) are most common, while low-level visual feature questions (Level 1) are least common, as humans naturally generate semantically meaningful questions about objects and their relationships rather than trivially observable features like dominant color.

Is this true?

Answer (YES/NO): NO